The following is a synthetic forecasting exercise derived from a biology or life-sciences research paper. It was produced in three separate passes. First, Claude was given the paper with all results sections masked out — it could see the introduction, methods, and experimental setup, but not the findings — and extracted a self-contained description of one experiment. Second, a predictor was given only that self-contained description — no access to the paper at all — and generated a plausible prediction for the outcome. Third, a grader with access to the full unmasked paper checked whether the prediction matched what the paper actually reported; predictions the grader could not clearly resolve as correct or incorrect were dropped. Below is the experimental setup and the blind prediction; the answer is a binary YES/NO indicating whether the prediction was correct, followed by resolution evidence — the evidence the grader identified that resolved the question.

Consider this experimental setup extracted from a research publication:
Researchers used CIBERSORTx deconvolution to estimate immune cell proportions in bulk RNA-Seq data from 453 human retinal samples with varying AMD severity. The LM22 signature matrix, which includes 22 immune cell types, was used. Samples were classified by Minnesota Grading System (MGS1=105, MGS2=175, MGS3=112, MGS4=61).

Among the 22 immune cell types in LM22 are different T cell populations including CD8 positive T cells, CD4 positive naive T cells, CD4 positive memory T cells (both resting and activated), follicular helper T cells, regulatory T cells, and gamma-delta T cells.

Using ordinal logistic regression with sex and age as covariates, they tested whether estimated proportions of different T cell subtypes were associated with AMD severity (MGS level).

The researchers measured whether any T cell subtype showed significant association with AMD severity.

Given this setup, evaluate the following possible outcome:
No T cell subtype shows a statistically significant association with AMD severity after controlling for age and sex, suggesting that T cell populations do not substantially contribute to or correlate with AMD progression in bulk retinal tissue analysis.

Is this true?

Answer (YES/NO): YES